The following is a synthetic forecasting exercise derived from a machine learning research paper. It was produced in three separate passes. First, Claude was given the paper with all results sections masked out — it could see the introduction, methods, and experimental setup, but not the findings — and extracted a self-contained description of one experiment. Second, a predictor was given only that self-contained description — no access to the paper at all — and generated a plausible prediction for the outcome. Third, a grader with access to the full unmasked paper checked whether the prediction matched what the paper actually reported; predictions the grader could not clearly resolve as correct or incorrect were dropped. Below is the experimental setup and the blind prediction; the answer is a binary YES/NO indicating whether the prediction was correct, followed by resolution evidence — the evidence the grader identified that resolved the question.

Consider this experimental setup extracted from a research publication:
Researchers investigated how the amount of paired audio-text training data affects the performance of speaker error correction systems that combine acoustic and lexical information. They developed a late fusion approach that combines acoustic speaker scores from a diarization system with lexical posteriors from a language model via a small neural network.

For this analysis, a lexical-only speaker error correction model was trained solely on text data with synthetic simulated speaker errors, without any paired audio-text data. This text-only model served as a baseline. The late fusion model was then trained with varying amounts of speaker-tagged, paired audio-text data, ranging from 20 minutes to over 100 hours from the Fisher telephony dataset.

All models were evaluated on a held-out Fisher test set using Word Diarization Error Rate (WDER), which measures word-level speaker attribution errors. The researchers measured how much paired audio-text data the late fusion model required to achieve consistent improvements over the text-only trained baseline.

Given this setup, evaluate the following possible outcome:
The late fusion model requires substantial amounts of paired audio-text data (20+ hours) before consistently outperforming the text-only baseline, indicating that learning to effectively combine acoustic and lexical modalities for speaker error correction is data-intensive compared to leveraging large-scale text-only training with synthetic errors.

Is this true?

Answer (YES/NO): NO